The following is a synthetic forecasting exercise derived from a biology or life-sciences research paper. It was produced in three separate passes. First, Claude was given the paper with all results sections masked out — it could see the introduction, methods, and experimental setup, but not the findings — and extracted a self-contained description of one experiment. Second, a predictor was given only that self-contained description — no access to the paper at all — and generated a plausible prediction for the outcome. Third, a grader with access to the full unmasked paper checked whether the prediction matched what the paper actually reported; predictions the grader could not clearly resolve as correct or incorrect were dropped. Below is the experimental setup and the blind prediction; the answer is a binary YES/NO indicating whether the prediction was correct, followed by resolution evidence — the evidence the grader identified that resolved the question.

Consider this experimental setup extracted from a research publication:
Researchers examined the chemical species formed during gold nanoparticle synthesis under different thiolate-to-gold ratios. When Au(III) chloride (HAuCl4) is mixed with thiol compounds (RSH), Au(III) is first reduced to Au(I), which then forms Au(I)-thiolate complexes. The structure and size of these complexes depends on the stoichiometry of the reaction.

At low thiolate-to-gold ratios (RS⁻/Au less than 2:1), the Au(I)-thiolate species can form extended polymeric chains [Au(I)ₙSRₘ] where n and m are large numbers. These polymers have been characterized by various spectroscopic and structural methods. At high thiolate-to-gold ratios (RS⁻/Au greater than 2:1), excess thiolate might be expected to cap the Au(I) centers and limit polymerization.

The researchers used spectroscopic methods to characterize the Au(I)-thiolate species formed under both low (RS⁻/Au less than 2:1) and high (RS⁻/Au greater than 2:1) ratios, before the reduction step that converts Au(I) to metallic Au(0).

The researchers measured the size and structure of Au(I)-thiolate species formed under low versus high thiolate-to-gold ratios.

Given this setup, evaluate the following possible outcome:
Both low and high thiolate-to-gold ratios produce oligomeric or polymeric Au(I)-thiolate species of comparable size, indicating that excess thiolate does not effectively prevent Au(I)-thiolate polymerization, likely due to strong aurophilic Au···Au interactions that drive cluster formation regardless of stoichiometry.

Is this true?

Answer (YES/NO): NO